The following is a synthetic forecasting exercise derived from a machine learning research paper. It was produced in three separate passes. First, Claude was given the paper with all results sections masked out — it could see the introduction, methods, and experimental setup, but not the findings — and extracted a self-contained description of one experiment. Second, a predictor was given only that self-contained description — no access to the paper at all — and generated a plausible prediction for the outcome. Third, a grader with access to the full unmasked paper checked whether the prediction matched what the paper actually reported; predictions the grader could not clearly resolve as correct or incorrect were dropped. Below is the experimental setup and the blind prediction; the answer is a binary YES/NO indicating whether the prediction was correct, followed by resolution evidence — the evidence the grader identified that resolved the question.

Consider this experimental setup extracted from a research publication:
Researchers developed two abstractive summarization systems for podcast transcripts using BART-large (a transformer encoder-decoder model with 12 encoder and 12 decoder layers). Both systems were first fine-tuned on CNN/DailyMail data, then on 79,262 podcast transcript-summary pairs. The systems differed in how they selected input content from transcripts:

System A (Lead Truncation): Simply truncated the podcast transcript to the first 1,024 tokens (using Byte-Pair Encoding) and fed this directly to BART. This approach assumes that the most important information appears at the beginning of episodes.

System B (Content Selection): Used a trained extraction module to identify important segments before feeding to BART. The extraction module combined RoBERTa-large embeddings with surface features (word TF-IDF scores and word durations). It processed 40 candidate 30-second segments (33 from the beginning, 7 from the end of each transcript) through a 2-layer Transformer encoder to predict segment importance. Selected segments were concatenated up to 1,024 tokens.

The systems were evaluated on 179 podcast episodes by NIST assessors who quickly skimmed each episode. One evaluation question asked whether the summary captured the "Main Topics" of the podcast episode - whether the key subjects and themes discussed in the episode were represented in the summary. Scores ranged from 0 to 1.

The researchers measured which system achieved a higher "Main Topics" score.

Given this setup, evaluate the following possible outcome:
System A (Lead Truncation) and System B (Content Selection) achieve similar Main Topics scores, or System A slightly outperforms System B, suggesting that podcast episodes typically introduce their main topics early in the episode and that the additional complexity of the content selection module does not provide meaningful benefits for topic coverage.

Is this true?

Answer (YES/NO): YES